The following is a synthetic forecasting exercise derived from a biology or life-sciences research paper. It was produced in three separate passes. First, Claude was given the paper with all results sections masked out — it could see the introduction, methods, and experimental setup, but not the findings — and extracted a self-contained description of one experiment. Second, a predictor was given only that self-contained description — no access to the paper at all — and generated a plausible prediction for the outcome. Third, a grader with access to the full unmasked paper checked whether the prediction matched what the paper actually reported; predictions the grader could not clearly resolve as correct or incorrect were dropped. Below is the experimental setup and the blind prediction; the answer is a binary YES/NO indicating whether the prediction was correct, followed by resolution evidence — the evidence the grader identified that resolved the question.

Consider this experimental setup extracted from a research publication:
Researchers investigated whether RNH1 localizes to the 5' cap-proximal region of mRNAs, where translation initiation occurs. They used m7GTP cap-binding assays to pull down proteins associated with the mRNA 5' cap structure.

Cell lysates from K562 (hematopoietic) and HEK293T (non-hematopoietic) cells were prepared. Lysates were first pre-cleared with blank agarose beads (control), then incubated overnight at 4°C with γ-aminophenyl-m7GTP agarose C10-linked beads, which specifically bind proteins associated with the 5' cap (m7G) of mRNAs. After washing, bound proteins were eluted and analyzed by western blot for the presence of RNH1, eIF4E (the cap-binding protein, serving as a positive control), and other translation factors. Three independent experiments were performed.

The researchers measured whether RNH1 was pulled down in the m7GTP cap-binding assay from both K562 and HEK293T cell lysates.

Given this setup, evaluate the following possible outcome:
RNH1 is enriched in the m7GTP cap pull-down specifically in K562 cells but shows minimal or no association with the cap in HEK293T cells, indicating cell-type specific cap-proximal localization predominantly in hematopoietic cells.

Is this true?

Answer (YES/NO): NO